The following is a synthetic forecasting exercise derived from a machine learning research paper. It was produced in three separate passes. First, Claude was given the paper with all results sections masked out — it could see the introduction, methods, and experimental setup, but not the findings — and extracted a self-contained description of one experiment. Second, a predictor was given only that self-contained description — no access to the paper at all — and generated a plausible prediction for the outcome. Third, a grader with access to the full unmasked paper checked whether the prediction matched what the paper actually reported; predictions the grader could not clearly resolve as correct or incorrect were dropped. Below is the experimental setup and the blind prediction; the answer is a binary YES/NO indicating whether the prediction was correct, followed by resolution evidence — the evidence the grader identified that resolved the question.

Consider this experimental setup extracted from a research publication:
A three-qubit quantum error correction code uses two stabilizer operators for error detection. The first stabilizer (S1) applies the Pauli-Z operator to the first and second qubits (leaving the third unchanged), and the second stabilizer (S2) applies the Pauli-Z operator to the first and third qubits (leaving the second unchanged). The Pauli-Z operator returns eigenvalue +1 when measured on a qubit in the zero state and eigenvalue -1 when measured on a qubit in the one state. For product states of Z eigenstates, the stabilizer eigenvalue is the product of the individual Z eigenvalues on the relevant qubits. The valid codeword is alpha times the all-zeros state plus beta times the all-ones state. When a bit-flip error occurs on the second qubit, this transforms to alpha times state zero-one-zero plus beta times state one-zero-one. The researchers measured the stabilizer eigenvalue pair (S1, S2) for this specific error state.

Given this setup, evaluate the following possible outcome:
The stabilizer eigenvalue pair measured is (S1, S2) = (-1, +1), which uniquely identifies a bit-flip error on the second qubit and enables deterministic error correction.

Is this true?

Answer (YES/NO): YES